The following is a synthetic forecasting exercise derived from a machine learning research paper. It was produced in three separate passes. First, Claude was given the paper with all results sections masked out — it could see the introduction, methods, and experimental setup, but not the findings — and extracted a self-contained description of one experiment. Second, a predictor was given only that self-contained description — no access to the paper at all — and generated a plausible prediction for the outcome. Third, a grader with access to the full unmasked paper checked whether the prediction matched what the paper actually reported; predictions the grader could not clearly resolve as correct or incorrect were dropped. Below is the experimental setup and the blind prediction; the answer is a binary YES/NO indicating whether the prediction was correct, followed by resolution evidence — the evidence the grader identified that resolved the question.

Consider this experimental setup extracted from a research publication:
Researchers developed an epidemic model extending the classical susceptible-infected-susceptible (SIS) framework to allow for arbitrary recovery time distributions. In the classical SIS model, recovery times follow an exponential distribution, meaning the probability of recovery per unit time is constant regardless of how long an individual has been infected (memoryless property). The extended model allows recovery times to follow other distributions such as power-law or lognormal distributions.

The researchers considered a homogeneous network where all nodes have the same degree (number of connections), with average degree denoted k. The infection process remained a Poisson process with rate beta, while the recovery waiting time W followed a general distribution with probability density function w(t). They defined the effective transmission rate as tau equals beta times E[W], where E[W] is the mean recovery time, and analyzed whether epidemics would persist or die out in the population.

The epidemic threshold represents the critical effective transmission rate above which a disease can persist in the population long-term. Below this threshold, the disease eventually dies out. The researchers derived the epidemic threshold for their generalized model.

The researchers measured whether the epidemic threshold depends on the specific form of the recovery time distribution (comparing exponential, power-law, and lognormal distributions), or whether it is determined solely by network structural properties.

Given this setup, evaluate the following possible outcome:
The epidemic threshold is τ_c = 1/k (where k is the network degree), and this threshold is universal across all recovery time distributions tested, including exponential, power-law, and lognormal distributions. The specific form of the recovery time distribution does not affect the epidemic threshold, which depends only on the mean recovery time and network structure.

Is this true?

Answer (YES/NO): YES